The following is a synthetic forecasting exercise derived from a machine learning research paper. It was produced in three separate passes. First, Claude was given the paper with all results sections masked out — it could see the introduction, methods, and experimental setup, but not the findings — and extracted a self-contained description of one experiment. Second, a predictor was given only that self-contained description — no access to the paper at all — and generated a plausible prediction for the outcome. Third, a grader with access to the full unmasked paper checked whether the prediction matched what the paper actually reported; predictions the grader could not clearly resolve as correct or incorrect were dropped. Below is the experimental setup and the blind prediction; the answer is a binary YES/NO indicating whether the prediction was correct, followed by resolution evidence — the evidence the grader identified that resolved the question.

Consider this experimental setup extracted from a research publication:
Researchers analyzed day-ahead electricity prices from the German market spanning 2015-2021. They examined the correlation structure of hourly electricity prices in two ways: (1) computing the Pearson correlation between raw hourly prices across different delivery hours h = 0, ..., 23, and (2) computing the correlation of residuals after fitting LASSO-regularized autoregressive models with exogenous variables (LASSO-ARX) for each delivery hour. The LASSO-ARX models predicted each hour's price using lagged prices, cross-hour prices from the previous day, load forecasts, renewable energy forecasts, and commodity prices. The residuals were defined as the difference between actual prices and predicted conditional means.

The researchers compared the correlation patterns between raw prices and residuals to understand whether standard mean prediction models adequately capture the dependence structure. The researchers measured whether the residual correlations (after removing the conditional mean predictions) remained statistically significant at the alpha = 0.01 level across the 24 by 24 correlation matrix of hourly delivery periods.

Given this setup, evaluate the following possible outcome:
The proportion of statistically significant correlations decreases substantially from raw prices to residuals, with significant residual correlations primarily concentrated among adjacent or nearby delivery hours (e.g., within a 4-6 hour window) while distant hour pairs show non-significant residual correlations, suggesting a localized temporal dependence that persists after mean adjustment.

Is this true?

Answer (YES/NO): NO